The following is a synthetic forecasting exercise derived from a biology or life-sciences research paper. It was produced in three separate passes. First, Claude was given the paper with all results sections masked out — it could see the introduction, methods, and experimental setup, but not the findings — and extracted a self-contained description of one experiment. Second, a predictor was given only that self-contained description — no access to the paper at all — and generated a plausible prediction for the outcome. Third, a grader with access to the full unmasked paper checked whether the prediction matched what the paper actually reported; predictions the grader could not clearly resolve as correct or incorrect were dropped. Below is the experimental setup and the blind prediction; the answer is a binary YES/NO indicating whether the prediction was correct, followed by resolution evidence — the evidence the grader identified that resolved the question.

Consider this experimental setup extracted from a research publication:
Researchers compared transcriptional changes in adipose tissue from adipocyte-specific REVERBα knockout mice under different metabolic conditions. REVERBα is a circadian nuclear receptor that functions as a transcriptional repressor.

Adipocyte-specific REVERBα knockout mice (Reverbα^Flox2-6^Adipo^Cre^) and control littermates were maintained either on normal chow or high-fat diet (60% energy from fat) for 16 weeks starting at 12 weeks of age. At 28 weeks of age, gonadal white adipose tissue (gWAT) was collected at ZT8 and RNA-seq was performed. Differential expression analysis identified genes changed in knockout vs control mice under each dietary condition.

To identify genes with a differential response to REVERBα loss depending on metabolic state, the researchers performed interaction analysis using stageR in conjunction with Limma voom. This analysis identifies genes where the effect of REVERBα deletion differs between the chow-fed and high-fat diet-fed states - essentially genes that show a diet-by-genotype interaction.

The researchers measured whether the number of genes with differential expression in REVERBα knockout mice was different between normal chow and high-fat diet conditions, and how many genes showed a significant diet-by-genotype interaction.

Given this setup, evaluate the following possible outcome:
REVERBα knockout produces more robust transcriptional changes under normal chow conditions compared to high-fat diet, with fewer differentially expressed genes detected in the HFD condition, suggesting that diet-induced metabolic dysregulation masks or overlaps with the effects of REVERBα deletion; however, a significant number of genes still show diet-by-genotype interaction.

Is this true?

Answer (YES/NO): NO